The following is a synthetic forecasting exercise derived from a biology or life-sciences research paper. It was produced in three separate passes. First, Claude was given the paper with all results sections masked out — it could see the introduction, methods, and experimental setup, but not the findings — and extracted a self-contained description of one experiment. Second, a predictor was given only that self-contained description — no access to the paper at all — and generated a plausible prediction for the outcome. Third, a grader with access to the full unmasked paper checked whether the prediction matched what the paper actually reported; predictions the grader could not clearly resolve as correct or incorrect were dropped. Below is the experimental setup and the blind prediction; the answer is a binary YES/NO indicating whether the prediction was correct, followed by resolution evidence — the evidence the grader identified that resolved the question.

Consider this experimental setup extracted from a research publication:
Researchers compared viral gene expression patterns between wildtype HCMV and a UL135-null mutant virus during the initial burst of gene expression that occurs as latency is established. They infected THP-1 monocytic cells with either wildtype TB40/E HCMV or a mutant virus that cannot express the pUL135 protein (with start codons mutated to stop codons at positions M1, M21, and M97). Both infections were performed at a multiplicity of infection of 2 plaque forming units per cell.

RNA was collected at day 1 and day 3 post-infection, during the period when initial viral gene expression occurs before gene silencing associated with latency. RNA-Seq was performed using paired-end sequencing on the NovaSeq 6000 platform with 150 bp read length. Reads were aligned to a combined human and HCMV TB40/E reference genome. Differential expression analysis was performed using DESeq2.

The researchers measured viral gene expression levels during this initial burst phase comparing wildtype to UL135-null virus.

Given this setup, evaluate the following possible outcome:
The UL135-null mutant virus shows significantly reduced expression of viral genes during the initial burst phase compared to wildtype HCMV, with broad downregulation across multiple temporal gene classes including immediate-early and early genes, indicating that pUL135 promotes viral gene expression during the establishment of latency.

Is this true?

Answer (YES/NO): YES